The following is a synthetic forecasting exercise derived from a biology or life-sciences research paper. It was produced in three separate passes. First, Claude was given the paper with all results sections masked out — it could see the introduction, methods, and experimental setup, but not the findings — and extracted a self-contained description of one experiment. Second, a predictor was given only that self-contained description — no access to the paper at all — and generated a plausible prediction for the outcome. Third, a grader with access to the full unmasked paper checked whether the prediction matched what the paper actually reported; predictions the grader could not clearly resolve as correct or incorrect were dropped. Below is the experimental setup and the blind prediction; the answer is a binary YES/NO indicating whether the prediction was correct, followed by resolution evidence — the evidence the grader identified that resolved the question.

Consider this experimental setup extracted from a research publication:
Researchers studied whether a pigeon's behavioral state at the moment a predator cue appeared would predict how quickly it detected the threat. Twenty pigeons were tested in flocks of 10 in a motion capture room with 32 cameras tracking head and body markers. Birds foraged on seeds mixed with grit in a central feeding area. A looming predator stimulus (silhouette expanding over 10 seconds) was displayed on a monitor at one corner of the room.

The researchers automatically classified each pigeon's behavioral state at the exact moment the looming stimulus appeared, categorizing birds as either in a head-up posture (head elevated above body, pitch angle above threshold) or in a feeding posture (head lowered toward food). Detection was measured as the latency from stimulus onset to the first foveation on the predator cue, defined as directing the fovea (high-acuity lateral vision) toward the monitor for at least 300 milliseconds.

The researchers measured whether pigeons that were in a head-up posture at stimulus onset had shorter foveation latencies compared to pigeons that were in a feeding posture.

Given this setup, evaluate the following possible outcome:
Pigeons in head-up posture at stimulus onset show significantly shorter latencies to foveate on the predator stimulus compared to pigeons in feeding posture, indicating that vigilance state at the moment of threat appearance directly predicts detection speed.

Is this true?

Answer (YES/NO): YES